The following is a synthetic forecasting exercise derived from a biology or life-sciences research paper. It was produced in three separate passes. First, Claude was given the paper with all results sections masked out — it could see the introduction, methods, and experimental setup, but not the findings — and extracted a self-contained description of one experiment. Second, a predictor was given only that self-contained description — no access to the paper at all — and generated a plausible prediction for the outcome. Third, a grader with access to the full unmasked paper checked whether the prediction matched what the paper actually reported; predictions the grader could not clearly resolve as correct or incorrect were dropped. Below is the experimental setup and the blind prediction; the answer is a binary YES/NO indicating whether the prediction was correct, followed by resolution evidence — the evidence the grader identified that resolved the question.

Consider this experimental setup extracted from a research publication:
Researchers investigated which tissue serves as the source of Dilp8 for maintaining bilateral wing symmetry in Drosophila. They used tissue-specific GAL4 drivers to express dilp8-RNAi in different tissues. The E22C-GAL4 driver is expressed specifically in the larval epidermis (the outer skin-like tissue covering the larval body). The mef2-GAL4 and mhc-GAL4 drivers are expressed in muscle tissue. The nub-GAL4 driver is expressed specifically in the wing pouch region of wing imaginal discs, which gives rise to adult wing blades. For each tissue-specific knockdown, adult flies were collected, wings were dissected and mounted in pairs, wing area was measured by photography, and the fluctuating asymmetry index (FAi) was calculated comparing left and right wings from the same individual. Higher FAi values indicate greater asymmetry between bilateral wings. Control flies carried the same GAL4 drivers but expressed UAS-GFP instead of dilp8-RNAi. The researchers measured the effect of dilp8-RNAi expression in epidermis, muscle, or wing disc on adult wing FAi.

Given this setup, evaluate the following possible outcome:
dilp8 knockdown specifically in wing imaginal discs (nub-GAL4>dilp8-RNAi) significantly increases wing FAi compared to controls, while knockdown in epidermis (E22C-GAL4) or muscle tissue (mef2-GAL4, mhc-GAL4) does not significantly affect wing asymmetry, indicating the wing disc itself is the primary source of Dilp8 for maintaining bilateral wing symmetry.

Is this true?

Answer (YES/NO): NO